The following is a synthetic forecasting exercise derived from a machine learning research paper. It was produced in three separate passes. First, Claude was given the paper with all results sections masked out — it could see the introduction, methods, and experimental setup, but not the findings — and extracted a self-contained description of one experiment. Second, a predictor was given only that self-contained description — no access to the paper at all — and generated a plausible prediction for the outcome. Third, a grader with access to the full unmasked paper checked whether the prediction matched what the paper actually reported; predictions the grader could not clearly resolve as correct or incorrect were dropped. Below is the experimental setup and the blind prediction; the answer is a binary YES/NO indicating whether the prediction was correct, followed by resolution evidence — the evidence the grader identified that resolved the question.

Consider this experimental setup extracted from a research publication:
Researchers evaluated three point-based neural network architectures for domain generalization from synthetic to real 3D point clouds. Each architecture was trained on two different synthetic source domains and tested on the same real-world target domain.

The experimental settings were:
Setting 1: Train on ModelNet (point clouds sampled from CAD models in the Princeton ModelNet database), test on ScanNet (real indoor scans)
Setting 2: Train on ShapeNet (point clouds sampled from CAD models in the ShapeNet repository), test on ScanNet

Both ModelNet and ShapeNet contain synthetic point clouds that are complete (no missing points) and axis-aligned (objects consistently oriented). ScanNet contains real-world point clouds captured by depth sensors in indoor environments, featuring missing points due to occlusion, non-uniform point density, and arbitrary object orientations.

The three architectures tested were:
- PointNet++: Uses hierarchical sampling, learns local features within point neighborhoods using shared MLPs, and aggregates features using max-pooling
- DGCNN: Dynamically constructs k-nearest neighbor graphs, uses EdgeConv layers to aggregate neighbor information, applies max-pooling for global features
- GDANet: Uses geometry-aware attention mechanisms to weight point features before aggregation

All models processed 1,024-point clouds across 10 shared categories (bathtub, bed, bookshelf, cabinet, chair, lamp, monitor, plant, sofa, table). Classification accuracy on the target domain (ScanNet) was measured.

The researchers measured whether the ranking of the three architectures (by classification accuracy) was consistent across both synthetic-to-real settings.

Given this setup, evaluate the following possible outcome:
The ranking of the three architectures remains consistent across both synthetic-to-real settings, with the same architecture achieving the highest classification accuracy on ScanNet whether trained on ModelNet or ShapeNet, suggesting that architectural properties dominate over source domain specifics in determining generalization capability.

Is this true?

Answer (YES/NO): NO